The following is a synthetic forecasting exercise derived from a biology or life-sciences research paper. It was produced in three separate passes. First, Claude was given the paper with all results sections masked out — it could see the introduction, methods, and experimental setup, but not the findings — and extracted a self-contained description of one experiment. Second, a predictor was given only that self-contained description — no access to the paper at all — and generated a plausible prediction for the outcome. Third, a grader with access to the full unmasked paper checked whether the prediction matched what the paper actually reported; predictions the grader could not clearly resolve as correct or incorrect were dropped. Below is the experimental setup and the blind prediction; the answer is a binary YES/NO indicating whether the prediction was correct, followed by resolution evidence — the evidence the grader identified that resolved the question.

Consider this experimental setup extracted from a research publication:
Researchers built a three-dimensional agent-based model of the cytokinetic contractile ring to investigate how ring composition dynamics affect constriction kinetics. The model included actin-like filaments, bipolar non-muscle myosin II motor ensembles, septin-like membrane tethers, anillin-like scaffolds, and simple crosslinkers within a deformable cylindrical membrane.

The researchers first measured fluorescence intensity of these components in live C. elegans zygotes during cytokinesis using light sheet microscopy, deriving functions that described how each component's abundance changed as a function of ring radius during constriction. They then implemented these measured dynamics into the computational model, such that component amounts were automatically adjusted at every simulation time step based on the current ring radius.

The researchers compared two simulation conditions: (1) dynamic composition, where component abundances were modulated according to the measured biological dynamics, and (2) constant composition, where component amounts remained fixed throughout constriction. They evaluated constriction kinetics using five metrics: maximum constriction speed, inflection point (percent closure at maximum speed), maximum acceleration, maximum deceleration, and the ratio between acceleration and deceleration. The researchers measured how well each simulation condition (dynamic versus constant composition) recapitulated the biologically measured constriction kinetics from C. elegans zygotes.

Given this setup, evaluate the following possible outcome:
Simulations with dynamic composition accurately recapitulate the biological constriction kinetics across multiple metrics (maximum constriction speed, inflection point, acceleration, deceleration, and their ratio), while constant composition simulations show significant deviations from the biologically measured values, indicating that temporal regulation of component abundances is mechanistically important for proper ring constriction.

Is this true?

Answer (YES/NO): YES